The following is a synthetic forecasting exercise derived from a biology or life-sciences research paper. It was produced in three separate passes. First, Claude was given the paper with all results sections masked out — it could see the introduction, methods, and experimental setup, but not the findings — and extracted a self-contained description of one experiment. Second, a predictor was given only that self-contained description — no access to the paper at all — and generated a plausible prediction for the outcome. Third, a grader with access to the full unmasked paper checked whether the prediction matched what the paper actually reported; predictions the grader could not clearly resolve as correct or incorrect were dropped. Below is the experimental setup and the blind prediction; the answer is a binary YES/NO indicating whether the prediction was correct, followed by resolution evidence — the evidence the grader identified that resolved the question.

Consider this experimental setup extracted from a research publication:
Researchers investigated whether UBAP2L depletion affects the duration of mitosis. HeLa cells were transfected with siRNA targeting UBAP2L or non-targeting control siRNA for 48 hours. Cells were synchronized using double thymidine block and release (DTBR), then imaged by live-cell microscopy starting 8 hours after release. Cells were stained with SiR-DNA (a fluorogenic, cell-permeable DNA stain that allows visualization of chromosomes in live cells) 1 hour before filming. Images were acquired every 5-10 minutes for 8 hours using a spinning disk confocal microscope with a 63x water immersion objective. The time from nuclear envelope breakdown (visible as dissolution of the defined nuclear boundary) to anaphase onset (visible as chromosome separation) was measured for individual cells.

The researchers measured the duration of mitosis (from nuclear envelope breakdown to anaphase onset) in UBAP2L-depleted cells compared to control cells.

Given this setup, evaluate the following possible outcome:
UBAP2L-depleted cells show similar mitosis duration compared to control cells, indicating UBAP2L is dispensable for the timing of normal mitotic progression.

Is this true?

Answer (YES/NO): NO